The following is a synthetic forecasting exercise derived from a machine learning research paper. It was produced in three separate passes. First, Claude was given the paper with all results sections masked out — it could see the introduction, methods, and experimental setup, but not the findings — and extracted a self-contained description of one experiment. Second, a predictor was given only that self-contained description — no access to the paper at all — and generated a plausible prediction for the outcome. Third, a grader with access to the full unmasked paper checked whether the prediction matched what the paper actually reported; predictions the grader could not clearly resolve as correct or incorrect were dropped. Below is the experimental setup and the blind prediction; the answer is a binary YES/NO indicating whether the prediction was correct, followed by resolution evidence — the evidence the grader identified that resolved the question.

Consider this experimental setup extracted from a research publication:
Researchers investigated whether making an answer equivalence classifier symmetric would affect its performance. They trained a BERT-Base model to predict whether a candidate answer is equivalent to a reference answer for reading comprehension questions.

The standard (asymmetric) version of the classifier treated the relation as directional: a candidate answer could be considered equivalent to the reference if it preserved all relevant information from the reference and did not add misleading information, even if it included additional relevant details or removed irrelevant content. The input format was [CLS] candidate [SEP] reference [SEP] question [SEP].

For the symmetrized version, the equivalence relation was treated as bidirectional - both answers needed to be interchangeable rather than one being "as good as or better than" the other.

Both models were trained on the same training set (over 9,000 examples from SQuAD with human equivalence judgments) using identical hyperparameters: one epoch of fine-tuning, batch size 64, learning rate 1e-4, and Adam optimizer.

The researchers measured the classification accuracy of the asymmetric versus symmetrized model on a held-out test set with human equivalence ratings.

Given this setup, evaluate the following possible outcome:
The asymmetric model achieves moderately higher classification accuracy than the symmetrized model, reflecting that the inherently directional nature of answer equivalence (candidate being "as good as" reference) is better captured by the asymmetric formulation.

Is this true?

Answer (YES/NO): YES